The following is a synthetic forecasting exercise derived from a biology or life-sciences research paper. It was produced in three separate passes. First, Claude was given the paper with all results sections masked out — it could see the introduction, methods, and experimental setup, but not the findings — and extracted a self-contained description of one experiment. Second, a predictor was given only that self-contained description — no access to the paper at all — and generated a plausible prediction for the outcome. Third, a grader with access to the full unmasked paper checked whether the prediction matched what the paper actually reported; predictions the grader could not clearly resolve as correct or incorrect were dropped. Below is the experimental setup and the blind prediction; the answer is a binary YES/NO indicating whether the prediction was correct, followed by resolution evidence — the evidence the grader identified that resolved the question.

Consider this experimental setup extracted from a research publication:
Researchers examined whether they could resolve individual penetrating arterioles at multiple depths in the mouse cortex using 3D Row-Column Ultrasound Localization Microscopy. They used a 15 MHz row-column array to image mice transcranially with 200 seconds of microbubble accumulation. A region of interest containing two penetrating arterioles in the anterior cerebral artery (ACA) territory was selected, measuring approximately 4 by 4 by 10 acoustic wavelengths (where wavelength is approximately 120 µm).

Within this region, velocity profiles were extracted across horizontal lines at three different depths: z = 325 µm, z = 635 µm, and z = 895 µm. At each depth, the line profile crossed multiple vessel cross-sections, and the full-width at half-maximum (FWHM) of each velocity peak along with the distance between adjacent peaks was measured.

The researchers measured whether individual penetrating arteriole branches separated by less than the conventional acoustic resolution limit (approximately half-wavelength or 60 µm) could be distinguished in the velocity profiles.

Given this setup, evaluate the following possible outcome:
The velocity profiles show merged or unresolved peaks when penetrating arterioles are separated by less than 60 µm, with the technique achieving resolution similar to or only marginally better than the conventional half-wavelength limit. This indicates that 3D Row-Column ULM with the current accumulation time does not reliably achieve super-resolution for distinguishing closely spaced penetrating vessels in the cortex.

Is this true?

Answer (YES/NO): NO